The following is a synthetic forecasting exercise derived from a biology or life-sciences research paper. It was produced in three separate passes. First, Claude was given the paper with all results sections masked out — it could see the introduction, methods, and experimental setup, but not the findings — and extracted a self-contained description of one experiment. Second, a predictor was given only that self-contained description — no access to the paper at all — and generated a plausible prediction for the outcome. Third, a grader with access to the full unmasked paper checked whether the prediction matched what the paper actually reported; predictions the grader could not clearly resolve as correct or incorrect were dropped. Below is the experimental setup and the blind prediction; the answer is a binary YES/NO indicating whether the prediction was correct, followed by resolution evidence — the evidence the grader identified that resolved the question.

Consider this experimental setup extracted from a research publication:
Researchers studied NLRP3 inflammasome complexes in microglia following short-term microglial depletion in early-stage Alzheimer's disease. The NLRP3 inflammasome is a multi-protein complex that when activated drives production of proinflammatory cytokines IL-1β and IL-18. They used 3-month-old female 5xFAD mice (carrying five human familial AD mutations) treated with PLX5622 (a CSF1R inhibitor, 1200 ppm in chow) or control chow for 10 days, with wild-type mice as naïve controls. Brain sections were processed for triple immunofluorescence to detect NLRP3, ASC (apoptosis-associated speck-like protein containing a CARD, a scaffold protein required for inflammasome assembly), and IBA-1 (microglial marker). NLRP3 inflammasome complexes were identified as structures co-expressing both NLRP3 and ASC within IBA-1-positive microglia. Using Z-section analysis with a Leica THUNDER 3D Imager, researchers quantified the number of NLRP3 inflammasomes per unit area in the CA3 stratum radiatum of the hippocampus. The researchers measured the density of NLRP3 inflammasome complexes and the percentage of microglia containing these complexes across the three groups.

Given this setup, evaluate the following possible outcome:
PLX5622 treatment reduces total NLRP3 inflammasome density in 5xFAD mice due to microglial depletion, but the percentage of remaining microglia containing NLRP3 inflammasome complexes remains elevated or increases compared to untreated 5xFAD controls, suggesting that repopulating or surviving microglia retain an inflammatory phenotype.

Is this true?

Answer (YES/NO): NO